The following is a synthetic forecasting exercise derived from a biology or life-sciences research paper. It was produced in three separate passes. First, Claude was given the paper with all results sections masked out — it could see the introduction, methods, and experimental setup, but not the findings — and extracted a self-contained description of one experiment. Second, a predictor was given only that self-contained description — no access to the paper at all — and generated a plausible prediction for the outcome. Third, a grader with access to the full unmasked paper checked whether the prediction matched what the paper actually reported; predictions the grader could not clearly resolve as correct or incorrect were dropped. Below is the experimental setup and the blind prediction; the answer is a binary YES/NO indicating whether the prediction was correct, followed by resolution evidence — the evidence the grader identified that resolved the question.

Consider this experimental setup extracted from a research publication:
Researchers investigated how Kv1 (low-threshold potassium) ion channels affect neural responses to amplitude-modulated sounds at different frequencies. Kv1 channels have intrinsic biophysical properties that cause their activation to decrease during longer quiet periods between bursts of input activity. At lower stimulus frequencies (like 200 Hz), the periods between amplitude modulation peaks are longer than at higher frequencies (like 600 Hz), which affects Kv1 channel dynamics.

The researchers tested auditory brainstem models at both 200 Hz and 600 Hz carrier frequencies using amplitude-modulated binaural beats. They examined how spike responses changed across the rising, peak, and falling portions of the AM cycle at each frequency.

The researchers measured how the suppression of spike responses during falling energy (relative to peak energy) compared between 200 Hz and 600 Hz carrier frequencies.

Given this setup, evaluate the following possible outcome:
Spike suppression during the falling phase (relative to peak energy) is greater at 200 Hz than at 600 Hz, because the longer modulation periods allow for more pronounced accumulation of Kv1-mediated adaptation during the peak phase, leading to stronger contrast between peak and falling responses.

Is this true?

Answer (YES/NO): NO